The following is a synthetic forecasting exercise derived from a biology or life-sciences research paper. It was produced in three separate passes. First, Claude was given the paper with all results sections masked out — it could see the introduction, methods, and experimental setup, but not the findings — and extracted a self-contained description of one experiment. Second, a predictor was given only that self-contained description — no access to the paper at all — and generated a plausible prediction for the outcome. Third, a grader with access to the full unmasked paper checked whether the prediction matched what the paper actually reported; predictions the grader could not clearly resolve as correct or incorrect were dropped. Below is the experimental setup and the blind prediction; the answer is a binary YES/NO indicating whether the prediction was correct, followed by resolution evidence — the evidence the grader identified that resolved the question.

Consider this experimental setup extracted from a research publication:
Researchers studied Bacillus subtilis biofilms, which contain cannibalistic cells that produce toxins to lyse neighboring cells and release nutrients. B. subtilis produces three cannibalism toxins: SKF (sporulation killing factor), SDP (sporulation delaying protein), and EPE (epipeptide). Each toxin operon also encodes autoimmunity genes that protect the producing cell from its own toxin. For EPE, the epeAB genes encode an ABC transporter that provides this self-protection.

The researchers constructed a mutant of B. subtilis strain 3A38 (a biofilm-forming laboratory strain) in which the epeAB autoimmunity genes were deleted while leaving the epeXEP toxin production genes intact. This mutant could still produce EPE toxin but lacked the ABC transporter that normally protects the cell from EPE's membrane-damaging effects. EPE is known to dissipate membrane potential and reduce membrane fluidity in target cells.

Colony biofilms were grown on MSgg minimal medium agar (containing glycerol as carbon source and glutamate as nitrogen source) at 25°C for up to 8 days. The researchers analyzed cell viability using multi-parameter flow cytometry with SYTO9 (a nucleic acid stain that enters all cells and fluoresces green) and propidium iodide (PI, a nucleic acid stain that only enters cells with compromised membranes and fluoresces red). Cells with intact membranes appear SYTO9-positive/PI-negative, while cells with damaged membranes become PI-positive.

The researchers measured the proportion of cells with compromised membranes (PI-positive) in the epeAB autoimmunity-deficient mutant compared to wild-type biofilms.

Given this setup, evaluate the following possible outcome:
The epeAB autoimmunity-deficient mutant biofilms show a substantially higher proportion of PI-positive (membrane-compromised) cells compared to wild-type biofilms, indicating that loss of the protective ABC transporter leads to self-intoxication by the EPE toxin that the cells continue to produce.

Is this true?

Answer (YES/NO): NO